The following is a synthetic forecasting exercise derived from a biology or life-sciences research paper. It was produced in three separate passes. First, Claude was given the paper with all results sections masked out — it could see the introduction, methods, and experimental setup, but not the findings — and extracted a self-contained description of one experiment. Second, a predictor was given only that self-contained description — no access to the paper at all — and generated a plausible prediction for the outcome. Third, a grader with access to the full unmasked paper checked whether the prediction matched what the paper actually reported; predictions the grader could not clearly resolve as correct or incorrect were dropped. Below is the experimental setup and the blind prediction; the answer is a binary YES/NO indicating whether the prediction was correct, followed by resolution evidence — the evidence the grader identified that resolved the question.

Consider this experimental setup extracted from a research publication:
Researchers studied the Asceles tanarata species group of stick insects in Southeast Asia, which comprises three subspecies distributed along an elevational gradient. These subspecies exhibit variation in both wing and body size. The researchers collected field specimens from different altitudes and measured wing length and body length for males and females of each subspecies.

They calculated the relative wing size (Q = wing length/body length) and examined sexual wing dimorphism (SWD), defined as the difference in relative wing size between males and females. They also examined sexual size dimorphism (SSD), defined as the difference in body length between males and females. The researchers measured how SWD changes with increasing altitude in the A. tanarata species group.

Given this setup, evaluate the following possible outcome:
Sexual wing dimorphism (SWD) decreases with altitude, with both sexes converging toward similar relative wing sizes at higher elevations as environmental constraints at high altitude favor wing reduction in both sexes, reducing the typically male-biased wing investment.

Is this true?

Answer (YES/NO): NO